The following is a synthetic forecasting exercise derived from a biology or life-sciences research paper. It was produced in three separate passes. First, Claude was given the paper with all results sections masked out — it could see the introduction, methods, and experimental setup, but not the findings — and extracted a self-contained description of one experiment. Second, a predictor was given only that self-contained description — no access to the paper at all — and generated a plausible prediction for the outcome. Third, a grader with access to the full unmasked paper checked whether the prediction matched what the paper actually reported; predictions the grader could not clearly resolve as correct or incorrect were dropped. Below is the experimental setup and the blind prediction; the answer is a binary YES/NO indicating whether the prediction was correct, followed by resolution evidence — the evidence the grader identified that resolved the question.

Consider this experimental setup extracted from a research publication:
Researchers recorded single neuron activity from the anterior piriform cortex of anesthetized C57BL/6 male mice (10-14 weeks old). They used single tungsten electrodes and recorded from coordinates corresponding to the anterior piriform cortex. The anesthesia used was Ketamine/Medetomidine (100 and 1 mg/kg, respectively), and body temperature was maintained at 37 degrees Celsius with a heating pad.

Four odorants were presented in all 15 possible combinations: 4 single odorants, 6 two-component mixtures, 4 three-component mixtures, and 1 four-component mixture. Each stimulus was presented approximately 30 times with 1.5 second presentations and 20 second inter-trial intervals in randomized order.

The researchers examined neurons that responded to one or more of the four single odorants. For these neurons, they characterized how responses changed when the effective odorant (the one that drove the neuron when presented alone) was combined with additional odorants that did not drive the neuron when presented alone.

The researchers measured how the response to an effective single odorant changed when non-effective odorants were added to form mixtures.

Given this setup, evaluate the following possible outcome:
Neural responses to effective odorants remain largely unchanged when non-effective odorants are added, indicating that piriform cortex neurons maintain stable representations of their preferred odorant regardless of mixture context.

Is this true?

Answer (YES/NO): NO